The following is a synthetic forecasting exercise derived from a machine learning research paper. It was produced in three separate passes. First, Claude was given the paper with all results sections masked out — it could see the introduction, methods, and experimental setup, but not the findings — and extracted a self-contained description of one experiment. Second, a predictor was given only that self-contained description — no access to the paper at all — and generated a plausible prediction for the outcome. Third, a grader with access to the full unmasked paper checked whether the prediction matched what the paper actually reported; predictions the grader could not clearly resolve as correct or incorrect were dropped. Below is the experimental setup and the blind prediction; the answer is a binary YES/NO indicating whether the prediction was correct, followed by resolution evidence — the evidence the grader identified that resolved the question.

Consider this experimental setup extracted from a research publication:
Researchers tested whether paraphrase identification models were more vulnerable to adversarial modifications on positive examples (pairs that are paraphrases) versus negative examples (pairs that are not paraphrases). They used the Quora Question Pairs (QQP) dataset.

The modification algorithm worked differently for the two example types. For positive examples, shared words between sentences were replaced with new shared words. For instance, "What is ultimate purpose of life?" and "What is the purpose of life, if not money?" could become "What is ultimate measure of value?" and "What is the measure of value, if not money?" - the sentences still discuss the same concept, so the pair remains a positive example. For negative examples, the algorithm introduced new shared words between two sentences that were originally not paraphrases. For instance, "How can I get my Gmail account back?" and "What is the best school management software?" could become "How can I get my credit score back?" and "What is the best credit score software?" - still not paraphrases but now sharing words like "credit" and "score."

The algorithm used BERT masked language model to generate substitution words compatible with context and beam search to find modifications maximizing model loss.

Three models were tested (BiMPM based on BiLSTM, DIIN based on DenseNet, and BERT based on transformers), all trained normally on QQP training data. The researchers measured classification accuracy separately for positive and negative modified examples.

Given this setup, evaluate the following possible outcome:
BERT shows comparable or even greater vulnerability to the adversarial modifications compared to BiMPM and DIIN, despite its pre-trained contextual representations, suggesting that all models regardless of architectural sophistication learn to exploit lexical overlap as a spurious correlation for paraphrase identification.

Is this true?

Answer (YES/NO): NO